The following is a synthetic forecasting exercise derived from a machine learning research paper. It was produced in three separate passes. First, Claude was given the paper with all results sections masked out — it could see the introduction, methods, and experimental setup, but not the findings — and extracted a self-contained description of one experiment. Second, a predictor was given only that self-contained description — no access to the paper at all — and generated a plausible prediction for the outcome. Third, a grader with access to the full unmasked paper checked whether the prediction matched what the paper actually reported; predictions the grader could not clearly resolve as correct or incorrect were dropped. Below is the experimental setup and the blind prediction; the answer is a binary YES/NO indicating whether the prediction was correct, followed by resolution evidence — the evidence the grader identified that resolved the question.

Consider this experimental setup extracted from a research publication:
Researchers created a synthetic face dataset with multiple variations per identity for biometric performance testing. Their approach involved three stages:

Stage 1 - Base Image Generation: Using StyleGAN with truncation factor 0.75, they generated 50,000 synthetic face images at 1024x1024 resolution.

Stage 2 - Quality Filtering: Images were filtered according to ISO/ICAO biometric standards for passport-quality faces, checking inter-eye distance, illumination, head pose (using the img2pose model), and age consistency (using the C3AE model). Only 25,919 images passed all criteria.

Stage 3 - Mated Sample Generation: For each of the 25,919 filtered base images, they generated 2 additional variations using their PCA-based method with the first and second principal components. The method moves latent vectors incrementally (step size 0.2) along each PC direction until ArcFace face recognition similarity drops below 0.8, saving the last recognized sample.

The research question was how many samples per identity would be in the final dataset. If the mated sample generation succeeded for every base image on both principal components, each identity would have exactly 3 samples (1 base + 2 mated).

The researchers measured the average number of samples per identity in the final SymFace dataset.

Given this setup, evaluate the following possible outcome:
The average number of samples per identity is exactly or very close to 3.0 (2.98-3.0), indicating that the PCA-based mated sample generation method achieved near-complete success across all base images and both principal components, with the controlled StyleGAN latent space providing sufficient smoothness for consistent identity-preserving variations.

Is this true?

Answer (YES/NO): NO